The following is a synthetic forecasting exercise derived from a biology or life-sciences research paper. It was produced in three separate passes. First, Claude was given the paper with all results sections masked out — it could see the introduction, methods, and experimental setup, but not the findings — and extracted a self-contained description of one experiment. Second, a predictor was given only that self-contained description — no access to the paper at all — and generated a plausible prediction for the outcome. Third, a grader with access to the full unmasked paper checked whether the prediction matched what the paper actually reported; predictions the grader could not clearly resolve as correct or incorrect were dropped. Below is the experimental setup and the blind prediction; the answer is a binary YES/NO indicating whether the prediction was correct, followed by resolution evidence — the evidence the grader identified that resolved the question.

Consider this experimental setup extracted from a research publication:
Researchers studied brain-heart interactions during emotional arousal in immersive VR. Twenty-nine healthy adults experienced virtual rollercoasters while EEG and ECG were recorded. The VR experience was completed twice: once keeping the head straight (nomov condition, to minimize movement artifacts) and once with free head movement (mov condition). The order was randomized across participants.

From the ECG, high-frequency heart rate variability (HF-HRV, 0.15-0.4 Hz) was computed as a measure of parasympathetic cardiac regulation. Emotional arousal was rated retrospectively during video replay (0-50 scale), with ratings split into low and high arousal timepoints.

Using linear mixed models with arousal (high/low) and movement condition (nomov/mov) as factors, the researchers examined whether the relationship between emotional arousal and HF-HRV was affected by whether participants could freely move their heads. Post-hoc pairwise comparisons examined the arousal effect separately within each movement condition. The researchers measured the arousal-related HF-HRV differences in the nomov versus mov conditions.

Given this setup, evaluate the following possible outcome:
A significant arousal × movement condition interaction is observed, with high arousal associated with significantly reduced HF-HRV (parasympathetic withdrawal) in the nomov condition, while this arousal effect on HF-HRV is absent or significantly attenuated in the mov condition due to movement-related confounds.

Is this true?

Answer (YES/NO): NO